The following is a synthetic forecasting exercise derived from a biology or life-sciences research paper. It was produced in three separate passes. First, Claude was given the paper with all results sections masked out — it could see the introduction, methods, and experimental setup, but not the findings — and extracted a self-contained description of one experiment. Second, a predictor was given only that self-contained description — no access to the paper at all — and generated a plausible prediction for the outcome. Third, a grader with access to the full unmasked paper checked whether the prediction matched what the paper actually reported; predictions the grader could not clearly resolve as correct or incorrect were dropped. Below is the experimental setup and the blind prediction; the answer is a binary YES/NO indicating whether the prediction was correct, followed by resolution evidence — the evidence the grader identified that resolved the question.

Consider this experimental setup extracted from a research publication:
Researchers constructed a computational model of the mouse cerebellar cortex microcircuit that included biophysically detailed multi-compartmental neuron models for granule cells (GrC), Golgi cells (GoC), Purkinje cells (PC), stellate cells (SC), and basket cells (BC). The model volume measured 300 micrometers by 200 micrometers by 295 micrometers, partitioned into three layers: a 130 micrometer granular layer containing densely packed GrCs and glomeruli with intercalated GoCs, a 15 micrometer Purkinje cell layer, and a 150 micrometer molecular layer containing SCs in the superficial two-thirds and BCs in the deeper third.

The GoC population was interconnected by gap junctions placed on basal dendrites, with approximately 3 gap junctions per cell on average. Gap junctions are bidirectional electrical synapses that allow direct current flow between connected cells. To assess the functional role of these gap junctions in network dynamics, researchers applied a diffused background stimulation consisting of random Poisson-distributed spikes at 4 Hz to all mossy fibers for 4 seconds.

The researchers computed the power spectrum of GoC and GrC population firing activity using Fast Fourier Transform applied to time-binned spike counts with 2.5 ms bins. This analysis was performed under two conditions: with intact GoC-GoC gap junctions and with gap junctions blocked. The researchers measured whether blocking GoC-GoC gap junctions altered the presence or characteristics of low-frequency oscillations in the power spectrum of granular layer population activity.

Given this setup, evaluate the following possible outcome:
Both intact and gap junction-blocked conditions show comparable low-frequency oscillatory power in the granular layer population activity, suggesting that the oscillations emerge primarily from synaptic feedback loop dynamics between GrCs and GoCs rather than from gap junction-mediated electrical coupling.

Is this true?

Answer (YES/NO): NO